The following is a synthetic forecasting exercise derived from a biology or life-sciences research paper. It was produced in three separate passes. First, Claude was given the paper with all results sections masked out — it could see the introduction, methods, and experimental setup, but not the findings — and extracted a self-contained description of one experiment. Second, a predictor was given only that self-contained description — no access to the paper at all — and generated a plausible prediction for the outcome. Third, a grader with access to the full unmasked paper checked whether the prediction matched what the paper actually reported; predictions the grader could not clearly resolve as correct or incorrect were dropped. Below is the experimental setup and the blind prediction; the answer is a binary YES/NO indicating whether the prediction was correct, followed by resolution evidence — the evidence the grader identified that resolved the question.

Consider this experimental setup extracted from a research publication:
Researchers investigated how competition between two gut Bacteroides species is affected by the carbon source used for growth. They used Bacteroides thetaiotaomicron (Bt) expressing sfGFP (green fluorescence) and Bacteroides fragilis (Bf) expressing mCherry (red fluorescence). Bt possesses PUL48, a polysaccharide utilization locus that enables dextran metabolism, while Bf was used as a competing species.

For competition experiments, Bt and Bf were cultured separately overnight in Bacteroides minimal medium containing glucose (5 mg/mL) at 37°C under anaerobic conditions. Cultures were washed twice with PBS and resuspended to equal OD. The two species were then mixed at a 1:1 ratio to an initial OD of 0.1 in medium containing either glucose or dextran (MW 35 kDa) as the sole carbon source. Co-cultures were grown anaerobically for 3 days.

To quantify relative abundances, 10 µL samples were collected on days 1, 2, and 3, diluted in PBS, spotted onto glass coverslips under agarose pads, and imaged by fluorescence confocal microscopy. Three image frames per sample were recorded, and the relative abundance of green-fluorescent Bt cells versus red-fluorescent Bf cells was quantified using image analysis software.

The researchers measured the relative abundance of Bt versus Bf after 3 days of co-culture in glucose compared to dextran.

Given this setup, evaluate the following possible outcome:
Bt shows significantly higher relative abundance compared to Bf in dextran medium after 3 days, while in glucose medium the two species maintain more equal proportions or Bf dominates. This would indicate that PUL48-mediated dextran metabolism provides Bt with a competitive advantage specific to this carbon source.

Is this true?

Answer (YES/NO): NO